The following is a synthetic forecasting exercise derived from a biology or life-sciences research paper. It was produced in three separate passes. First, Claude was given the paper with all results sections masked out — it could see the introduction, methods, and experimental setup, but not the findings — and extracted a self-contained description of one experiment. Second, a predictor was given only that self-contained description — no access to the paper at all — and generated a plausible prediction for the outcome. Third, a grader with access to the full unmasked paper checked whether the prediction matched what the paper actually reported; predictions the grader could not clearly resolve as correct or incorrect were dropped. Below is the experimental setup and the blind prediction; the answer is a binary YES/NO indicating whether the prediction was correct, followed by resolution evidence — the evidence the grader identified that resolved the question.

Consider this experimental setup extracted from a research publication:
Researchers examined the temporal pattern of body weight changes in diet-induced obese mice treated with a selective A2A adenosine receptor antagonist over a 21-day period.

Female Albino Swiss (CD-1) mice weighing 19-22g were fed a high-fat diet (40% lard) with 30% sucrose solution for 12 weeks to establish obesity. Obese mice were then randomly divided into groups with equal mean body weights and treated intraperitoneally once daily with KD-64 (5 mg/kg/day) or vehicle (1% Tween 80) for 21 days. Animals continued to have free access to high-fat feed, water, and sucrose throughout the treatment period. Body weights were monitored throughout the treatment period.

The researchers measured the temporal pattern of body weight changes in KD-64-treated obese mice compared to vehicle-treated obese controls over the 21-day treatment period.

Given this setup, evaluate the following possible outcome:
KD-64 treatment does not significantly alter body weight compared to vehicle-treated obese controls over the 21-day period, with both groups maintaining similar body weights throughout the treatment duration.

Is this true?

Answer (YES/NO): NO